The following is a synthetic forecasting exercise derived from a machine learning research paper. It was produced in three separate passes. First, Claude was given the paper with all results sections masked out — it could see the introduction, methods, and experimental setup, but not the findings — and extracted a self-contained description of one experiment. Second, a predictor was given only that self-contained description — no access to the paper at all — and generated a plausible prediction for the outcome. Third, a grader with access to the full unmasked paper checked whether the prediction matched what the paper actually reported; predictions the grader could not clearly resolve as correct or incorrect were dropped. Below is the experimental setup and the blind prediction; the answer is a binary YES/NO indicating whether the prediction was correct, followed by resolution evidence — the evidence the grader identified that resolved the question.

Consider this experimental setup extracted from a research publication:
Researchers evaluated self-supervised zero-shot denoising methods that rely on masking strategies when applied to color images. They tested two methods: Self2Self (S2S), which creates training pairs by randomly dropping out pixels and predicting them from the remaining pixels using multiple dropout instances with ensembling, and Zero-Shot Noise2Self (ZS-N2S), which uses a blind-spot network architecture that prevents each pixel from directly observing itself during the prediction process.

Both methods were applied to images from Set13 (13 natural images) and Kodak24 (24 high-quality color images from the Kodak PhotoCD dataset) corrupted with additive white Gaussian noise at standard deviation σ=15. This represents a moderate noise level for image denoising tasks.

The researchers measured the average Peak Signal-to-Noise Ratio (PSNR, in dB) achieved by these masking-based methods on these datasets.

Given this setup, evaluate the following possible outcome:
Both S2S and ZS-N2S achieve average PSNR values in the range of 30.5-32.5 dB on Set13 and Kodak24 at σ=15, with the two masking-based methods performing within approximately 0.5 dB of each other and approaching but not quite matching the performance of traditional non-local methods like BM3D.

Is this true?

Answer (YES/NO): NO